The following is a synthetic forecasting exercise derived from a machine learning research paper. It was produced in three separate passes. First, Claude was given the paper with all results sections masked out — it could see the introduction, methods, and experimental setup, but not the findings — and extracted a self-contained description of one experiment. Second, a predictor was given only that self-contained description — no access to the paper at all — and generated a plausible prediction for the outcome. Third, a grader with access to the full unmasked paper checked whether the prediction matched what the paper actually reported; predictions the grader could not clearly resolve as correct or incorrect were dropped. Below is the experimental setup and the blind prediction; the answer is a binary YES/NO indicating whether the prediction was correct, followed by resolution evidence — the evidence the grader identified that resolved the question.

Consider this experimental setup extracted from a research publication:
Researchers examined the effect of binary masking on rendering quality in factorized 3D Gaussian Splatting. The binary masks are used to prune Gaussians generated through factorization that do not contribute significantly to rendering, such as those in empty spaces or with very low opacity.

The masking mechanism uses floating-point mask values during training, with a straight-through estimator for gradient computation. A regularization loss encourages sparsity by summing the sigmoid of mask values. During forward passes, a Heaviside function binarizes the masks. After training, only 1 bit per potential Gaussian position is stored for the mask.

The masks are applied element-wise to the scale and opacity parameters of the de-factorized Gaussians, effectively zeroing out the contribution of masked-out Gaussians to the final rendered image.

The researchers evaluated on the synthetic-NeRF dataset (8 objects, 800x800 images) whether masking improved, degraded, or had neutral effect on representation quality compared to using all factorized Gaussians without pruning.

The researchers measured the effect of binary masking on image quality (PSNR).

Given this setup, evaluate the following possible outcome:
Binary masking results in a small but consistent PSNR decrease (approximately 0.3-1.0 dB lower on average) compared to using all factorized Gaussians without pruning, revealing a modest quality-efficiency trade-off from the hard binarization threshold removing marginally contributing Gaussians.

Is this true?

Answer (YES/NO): NO